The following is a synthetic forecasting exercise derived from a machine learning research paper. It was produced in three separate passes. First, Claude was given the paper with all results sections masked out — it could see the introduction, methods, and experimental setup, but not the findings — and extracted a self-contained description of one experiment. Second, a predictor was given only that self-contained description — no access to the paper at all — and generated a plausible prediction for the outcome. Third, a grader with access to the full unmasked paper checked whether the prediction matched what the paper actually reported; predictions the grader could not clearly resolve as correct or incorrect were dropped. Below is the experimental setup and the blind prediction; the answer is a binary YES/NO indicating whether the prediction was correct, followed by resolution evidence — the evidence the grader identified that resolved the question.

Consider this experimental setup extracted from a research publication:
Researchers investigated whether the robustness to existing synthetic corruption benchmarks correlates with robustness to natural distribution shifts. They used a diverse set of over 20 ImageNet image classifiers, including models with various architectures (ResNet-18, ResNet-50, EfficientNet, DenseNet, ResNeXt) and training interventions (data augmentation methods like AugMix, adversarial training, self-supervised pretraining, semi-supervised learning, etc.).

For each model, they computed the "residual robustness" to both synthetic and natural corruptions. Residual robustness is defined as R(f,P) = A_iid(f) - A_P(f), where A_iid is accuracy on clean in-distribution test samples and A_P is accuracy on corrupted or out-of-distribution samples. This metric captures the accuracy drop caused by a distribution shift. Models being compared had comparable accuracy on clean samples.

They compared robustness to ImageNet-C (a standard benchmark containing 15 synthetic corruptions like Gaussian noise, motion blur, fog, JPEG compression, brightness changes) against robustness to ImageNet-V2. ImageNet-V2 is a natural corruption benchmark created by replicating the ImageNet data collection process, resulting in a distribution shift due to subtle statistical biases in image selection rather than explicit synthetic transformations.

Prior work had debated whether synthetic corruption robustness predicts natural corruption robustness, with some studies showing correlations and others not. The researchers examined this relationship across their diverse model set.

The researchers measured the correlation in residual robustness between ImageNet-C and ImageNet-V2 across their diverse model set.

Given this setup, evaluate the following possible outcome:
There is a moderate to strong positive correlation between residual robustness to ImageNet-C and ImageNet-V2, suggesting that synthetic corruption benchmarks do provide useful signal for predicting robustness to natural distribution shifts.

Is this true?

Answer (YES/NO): YES